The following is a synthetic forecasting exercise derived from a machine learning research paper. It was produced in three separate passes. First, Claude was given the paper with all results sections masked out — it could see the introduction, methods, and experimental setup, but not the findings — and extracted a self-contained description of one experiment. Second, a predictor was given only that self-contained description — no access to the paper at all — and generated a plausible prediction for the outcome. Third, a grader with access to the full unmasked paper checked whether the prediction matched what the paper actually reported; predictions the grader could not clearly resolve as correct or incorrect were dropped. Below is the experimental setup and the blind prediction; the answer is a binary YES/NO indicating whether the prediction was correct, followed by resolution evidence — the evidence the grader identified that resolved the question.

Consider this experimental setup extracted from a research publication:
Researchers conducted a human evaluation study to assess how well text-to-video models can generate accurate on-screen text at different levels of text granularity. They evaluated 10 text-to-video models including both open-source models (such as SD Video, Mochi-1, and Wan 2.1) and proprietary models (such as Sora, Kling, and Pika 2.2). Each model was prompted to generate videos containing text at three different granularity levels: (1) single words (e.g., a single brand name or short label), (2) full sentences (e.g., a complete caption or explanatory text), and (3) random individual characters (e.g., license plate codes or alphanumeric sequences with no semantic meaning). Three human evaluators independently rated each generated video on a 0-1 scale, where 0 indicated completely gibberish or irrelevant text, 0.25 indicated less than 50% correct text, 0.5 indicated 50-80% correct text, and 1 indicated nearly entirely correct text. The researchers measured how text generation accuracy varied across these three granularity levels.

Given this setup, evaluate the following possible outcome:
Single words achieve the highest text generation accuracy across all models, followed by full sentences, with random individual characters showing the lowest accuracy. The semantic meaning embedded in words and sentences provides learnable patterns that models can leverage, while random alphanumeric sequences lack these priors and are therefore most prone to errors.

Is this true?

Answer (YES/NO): NO